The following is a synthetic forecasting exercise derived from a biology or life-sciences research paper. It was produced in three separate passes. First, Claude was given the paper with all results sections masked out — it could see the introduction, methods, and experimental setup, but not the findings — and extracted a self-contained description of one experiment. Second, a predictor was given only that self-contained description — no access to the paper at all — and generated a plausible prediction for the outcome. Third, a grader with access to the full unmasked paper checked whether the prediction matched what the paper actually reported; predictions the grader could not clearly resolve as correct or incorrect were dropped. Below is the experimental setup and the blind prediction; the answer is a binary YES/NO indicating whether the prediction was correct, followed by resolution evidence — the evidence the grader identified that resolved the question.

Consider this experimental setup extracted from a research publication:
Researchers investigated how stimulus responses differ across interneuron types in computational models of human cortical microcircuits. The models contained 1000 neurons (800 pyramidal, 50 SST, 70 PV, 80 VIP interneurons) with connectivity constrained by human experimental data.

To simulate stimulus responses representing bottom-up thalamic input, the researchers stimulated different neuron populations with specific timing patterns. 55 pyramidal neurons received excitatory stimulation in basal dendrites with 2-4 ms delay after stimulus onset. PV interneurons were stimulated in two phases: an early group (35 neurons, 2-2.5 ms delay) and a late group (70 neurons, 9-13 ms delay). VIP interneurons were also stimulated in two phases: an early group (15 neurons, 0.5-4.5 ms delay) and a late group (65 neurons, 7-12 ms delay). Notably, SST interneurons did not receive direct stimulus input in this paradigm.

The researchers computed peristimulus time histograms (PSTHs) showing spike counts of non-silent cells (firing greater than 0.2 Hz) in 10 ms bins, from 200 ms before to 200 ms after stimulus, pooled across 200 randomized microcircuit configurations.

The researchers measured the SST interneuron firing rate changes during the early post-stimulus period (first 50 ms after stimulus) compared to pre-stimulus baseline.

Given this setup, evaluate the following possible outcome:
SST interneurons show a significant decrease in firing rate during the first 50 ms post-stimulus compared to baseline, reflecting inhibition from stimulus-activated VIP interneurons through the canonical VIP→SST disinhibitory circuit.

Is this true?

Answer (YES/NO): YES